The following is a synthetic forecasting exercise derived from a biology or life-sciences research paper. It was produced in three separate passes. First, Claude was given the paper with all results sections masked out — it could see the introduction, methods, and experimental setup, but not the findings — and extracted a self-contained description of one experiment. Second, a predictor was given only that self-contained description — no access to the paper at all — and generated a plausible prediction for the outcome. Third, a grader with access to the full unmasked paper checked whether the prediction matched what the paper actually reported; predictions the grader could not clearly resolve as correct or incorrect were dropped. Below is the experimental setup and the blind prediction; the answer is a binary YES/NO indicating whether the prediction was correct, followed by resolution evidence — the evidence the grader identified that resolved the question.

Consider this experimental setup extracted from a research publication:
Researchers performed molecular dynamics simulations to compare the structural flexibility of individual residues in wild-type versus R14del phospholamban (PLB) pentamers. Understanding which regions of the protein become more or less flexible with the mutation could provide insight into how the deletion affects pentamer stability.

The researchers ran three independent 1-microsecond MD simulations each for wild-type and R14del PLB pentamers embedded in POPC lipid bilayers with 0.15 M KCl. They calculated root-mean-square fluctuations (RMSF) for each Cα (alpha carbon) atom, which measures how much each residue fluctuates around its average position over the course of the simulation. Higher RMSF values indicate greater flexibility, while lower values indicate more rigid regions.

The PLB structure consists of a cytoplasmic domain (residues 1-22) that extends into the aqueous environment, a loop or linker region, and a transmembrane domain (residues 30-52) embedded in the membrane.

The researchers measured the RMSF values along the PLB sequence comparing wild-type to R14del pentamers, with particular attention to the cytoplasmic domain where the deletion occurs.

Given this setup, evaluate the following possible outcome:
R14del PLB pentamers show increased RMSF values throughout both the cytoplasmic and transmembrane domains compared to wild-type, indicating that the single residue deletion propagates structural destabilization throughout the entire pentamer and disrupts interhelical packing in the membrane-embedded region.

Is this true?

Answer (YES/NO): NO